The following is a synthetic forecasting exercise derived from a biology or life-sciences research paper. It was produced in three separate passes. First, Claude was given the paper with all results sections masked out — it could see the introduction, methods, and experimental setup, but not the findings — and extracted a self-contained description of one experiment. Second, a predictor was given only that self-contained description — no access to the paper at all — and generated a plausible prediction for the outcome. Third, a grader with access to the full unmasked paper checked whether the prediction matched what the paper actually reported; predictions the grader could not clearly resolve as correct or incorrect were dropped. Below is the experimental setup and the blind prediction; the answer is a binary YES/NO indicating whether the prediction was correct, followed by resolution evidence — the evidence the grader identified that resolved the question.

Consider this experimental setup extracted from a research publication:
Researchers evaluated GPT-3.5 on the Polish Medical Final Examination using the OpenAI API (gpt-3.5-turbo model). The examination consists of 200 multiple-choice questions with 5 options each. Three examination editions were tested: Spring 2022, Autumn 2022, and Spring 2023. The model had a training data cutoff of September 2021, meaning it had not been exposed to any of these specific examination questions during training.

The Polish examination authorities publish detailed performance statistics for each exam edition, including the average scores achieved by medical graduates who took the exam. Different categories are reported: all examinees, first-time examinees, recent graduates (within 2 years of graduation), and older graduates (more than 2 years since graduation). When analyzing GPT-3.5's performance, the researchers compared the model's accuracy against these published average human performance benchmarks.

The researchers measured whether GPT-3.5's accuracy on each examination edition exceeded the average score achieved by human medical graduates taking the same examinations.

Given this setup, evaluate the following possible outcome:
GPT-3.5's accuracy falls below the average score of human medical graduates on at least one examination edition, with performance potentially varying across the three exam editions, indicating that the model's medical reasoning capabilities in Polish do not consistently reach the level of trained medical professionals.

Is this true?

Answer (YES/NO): YES